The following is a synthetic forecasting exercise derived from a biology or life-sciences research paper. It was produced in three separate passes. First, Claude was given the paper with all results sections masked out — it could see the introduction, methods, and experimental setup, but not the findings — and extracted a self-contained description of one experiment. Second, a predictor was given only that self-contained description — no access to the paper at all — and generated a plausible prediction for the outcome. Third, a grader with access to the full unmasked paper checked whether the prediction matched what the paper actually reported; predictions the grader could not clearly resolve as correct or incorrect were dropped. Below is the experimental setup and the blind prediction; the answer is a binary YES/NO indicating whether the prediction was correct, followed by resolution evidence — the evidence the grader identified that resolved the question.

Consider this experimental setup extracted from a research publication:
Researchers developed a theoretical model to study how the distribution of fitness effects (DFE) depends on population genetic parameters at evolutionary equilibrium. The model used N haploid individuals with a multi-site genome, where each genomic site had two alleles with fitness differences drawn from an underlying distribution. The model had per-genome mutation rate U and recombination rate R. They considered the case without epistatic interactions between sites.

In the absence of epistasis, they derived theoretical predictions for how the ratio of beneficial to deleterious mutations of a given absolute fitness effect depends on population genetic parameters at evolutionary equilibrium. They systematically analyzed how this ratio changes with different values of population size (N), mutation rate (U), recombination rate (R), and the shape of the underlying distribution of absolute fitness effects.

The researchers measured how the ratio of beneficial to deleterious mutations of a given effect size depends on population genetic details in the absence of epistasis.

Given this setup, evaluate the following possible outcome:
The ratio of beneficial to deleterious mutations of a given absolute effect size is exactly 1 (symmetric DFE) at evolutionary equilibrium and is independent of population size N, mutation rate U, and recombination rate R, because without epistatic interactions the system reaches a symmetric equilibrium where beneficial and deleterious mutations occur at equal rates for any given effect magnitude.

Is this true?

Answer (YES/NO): NO